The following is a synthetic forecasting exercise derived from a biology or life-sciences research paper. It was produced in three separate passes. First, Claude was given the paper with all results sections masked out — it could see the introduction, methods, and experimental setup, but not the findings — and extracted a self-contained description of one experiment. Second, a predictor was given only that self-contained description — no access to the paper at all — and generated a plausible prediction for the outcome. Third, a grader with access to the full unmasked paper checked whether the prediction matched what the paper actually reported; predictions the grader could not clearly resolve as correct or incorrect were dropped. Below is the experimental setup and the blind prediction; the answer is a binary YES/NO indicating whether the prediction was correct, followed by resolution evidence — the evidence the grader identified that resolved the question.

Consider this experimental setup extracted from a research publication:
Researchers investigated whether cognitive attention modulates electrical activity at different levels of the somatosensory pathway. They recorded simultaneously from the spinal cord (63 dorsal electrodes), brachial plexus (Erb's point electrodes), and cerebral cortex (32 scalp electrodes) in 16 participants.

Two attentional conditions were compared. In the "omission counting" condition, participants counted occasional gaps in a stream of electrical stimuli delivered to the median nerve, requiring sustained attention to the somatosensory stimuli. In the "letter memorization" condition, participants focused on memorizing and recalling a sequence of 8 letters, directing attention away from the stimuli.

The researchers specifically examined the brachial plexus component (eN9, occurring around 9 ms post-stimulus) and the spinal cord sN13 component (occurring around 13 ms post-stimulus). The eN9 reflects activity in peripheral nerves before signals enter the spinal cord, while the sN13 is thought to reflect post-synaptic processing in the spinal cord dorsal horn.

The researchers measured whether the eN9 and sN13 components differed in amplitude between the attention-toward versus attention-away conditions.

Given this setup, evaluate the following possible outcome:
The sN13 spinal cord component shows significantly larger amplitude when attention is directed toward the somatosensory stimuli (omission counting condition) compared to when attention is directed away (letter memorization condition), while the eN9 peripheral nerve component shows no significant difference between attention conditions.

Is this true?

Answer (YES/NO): NO